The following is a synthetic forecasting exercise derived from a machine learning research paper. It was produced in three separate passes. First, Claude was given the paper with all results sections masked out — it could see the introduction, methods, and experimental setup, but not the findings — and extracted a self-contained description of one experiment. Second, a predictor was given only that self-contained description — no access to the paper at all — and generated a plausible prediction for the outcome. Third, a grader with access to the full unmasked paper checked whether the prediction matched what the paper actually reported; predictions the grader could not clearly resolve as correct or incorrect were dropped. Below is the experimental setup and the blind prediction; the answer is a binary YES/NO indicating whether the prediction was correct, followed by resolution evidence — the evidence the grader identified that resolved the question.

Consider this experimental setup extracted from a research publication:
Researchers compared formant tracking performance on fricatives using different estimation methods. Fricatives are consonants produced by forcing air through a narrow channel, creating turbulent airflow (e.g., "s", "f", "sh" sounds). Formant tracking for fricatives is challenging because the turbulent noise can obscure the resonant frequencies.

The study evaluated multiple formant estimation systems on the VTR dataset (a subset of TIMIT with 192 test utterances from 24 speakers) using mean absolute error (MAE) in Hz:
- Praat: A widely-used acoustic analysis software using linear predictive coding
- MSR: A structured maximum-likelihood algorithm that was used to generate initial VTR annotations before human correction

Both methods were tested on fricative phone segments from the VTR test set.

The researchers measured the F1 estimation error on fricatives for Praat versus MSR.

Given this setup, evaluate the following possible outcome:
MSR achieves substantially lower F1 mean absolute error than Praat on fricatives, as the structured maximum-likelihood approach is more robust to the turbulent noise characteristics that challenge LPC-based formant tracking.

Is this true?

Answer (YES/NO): YES